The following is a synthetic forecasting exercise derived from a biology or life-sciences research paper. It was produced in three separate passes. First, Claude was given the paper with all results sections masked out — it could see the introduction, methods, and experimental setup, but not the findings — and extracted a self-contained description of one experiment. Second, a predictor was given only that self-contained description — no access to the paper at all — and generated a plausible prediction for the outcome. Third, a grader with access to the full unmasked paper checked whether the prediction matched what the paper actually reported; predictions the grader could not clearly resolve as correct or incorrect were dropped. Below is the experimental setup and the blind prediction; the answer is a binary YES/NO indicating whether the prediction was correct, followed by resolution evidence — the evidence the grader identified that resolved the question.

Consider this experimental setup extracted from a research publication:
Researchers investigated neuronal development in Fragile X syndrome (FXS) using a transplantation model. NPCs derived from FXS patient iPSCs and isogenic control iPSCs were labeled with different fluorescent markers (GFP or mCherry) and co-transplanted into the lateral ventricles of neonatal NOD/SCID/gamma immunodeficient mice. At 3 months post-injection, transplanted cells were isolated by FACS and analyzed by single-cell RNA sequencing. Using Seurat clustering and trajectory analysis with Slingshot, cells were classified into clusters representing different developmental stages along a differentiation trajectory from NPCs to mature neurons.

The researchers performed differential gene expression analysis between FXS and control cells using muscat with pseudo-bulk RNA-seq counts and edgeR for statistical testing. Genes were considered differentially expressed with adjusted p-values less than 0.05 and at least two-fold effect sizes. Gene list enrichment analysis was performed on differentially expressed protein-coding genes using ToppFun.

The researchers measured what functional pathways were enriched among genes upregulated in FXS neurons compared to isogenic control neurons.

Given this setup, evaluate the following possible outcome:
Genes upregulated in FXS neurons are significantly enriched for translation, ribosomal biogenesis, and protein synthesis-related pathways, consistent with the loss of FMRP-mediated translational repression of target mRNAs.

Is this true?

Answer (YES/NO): NO